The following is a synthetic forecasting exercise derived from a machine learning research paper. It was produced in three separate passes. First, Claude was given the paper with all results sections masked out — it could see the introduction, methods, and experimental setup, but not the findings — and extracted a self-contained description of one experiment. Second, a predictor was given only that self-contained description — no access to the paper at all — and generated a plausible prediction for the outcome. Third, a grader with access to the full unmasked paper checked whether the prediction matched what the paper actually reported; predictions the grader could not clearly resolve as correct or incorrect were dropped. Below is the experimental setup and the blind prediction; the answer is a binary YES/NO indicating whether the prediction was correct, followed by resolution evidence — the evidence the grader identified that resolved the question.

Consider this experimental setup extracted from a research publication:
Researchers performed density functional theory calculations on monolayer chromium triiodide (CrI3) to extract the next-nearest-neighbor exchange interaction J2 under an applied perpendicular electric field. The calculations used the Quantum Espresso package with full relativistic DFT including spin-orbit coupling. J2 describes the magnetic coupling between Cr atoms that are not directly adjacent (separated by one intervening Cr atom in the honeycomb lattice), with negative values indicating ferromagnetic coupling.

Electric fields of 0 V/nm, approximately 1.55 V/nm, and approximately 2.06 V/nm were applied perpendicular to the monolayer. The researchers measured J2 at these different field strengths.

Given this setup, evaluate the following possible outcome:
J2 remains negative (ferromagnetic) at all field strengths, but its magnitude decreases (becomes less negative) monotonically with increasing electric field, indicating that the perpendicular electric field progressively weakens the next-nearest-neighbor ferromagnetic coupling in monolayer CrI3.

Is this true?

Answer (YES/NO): NO